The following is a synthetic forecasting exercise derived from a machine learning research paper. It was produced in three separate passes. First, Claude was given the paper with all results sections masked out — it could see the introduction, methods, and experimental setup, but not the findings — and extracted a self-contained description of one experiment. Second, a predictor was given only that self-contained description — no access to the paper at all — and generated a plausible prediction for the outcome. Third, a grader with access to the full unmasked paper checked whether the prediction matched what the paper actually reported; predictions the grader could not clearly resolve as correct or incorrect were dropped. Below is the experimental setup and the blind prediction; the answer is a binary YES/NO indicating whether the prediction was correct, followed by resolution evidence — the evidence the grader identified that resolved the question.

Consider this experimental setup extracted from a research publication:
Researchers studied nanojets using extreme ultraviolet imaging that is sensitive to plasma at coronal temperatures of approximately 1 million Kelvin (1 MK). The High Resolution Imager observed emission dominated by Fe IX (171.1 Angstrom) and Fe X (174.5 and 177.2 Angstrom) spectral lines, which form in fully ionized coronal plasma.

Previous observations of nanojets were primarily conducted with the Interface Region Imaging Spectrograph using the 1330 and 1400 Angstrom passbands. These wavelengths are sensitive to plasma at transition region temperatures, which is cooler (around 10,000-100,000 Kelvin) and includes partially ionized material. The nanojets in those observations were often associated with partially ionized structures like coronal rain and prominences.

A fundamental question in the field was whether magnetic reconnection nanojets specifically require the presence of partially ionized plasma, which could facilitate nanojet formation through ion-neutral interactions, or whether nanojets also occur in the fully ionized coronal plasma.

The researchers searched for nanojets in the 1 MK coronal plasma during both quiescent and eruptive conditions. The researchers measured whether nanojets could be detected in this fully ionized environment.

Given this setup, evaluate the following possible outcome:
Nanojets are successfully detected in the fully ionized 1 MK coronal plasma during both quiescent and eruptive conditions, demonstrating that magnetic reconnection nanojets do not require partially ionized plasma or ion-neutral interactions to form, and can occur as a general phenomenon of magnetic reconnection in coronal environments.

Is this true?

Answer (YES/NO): NO